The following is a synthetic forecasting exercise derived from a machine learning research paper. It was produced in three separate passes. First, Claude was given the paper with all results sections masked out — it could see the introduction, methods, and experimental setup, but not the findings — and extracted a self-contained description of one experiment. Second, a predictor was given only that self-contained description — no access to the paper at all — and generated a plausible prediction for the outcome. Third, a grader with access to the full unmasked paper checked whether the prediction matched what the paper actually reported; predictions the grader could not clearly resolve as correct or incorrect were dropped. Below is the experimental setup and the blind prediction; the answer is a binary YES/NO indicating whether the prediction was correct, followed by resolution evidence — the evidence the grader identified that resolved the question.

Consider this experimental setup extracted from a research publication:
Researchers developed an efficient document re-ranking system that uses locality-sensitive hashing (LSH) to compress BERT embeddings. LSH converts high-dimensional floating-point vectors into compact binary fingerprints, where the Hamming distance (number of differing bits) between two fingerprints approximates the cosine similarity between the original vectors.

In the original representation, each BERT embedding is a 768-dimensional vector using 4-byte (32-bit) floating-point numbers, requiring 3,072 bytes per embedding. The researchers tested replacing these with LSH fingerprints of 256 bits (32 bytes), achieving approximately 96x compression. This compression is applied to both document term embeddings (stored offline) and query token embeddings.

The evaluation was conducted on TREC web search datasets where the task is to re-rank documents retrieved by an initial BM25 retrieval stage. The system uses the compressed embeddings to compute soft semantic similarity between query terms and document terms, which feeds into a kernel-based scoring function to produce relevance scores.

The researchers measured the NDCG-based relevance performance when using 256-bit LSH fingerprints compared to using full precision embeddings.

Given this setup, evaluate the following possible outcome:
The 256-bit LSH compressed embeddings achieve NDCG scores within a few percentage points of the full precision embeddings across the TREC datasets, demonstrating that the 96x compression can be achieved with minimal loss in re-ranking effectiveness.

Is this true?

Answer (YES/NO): YES